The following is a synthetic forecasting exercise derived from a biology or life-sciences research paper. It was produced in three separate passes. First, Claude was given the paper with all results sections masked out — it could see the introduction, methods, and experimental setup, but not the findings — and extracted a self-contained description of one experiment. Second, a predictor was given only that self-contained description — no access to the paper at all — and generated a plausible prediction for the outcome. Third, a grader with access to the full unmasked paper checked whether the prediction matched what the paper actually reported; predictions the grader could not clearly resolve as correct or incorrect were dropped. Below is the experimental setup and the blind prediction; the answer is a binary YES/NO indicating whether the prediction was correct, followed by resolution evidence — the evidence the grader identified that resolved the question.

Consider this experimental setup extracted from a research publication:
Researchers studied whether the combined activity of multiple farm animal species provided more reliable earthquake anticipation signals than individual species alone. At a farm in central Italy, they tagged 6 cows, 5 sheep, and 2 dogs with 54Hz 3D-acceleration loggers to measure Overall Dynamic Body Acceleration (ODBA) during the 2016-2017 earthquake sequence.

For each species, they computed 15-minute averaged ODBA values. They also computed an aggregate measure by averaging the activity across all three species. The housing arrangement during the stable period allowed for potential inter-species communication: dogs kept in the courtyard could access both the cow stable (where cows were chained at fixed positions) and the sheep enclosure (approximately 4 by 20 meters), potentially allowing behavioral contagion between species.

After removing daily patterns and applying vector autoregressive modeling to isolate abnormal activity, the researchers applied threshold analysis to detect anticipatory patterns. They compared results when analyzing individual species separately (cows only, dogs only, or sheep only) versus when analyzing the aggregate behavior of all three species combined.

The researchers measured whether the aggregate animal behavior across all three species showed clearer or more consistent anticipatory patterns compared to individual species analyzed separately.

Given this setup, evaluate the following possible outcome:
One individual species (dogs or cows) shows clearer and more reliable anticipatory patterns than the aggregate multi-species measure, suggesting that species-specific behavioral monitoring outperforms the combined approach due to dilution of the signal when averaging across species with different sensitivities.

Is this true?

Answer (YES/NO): NO